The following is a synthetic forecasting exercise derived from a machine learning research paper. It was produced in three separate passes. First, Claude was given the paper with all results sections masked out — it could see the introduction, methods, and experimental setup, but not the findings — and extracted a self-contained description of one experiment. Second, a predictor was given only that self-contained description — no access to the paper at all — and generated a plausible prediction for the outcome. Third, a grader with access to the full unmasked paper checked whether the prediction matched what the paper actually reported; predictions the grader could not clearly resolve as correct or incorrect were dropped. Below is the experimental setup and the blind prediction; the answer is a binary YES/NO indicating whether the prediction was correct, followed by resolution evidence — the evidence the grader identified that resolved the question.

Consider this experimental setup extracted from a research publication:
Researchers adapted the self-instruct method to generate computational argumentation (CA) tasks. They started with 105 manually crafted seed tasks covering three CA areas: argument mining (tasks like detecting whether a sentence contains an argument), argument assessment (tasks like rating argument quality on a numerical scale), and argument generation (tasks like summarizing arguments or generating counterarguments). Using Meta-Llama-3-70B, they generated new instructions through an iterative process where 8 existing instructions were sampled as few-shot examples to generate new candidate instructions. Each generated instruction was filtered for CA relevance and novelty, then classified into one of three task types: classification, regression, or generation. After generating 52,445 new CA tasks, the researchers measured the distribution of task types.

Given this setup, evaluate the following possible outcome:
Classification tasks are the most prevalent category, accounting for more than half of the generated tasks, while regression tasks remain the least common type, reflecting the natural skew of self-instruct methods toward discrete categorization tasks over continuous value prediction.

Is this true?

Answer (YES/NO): YES